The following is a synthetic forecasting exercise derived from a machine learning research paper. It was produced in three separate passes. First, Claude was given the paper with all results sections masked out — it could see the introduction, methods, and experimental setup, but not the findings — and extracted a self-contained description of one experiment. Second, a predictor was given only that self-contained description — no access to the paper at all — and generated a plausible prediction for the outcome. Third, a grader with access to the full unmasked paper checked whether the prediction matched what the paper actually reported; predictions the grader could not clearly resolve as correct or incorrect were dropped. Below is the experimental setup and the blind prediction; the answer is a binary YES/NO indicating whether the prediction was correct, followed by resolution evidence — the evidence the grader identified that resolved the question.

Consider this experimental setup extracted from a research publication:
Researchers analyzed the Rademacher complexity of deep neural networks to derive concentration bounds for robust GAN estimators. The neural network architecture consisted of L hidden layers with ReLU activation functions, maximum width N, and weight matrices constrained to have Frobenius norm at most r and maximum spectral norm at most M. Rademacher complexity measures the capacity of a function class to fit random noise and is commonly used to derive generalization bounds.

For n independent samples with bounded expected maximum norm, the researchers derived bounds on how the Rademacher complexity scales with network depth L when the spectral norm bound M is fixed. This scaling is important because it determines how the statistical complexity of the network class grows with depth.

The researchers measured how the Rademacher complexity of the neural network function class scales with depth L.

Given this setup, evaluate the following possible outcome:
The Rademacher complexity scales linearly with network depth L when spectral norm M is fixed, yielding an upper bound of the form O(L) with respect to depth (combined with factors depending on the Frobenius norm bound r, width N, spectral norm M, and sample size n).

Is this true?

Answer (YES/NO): NO